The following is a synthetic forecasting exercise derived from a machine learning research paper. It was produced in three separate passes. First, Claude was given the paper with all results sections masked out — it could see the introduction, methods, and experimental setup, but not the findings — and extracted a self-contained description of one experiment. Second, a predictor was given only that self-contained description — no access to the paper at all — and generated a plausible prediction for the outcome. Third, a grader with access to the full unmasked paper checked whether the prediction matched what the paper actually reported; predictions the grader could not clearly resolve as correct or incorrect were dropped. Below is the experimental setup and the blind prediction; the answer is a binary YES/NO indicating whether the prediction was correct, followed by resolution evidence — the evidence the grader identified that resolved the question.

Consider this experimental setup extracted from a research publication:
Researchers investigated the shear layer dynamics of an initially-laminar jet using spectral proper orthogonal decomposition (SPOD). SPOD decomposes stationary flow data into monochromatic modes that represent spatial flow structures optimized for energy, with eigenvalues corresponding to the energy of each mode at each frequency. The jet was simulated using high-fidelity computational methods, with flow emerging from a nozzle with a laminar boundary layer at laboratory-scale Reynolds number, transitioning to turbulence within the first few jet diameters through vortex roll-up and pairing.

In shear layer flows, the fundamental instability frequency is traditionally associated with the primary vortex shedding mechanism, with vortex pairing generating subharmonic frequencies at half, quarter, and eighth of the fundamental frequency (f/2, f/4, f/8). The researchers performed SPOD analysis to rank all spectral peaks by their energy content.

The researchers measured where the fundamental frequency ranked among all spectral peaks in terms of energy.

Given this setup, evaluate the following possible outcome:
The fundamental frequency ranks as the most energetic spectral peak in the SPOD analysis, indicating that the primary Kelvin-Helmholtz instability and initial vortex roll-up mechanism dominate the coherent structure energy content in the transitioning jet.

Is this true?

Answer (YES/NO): NO